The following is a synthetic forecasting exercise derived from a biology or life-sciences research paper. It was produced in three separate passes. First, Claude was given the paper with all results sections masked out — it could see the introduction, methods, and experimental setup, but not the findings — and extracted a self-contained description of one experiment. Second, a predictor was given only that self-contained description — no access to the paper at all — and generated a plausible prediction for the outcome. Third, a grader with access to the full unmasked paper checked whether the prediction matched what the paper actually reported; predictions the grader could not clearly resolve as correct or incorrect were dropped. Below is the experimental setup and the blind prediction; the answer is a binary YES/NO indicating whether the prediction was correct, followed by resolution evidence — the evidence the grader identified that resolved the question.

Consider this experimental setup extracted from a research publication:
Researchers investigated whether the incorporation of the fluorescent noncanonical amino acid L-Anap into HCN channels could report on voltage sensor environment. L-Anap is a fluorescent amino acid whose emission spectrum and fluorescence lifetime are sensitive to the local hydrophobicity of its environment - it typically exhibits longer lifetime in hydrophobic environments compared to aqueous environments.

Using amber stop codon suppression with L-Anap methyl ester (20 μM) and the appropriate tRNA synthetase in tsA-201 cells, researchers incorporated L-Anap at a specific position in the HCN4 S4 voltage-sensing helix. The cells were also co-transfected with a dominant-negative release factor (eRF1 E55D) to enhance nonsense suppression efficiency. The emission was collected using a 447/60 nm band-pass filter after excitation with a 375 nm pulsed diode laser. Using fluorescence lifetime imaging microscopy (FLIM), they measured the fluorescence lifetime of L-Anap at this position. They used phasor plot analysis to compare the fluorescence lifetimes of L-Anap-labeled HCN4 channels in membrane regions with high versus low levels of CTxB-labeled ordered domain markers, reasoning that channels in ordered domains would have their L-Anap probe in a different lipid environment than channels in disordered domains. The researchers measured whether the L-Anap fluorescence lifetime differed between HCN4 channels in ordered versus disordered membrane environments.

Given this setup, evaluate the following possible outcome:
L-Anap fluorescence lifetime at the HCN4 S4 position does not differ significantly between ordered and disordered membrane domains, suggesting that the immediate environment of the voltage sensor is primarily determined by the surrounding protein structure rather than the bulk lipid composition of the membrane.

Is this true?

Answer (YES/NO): NO